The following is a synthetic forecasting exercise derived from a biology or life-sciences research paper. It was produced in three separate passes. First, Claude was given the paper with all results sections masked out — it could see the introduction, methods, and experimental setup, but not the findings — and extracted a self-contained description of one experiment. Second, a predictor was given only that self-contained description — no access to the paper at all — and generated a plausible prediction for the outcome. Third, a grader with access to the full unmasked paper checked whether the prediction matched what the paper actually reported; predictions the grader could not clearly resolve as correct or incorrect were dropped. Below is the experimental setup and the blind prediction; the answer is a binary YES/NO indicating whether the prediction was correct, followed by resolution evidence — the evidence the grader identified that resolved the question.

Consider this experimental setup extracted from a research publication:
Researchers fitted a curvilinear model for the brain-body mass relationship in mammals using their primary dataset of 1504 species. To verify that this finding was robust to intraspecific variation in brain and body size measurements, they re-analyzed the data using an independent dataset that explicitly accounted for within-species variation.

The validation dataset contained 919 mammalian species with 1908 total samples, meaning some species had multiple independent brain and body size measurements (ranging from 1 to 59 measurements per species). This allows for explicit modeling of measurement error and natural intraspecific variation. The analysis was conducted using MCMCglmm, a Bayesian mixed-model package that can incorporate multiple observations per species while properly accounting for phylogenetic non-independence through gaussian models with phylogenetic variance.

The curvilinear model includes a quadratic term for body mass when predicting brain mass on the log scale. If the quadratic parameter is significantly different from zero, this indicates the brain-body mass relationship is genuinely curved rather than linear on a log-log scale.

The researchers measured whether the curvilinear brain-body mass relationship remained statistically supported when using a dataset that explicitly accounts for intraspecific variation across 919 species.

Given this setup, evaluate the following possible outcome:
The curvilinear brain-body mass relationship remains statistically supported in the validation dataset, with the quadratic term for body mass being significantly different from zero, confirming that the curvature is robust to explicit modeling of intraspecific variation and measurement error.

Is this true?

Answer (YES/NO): YES